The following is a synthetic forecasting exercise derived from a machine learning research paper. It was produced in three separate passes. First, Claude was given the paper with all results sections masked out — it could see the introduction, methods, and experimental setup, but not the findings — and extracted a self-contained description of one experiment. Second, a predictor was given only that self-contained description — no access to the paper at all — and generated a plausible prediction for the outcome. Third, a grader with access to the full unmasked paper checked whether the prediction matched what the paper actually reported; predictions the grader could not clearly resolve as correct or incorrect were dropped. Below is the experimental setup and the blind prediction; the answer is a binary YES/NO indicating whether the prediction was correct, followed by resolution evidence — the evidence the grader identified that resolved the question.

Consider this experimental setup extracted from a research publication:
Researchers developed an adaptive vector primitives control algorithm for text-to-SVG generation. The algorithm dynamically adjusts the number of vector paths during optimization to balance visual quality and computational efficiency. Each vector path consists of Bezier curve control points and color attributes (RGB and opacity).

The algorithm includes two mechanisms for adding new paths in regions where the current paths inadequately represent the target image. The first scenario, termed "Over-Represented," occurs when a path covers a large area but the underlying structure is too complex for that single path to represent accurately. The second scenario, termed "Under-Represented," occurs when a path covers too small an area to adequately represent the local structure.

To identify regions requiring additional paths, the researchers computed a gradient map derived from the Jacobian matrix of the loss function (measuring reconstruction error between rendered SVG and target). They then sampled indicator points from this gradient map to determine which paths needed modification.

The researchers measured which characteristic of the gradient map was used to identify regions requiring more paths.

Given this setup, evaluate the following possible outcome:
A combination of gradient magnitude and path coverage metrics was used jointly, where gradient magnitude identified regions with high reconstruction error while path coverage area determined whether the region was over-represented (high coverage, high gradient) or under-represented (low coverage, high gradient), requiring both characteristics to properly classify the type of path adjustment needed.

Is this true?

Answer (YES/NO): YES